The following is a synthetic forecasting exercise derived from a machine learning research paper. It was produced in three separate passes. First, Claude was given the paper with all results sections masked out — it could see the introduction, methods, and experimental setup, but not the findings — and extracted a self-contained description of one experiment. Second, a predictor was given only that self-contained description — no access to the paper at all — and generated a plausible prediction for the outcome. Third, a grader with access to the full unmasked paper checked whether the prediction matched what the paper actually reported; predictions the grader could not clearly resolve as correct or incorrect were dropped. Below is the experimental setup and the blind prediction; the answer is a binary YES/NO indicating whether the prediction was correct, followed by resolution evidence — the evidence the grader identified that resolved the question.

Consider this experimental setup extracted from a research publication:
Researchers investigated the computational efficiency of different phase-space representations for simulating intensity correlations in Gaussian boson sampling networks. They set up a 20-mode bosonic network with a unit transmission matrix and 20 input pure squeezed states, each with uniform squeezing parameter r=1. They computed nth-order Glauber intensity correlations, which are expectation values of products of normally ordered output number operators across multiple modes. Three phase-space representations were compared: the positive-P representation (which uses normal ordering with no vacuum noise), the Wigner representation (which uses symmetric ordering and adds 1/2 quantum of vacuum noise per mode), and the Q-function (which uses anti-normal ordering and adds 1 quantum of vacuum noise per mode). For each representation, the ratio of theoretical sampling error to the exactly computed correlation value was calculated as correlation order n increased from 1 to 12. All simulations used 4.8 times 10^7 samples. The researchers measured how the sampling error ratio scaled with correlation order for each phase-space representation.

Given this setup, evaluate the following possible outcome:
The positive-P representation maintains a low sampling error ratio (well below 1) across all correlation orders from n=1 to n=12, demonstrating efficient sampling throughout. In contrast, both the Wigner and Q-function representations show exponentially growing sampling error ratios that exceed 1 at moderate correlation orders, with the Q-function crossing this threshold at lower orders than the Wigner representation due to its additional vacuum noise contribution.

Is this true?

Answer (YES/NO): YES